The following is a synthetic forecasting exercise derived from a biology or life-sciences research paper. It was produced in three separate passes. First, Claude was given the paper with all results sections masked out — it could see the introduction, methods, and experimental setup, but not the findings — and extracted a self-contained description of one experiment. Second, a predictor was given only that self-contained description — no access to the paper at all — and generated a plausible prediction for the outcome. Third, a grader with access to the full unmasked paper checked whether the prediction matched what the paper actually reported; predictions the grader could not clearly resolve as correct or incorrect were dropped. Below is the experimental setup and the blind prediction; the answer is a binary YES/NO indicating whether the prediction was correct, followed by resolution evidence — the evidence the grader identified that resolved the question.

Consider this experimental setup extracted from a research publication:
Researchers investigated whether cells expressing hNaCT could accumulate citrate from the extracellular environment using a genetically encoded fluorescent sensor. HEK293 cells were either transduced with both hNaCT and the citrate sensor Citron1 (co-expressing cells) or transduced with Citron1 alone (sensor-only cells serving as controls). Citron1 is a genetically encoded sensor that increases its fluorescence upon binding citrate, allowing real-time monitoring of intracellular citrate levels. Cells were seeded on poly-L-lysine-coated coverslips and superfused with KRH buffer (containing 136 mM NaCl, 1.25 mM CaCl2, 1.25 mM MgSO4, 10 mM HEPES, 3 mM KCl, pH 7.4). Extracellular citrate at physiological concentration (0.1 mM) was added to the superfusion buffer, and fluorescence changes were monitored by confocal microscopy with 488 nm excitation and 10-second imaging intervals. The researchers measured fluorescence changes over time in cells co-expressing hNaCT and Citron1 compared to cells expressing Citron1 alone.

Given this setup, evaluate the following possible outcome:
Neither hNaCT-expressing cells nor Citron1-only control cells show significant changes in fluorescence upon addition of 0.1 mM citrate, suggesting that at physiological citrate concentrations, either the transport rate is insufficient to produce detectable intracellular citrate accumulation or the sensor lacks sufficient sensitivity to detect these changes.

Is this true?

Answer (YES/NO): NO